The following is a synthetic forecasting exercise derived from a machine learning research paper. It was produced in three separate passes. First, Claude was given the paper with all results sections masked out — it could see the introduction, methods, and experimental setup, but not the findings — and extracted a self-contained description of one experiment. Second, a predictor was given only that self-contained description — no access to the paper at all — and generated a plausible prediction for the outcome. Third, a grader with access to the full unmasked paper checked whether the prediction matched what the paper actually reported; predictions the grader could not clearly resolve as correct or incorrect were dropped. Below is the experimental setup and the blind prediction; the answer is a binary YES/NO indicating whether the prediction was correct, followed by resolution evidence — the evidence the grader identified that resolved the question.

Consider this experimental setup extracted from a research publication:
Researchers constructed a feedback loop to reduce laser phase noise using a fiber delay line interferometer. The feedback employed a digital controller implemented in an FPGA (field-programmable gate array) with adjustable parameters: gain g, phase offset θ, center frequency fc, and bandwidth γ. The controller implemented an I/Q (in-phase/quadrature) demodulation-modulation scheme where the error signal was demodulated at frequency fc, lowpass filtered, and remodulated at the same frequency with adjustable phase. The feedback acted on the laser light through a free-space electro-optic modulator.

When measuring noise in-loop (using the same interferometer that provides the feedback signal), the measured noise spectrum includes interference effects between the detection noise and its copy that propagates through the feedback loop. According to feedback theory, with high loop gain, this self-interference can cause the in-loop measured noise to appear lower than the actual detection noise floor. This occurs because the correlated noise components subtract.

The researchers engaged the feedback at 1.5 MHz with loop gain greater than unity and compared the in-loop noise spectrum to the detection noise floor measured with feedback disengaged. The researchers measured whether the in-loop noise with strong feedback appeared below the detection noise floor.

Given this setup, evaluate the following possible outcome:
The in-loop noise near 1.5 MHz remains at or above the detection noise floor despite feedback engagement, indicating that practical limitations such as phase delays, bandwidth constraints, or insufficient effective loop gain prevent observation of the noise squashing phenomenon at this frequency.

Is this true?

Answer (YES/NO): NO